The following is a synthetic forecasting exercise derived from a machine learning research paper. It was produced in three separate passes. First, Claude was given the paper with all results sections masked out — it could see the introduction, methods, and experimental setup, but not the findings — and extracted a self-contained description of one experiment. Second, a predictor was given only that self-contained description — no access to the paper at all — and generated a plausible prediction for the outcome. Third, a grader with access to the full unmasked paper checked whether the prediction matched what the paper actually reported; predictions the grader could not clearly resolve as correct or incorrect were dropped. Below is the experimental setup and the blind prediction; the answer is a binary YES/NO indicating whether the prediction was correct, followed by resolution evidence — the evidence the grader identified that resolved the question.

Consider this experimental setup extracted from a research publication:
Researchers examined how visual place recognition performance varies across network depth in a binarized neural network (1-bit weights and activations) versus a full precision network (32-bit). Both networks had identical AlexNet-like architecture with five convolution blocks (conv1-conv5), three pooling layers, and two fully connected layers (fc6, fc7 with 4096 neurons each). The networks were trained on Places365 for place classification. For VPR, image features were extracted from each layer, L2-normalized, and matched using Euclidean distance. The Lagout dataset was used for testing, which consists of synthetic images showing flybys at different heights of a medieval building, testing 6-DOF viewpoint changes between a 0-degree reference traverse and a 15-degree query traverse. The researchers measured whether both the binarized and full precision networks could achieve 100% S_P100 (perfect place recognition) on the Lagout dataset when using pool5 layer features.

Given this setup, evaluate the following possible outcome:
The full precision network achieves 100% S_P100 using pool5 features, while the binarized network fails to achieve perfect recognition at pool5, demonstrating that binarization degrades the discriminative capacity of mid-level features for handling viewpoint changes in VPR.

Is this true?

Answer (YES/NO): NO